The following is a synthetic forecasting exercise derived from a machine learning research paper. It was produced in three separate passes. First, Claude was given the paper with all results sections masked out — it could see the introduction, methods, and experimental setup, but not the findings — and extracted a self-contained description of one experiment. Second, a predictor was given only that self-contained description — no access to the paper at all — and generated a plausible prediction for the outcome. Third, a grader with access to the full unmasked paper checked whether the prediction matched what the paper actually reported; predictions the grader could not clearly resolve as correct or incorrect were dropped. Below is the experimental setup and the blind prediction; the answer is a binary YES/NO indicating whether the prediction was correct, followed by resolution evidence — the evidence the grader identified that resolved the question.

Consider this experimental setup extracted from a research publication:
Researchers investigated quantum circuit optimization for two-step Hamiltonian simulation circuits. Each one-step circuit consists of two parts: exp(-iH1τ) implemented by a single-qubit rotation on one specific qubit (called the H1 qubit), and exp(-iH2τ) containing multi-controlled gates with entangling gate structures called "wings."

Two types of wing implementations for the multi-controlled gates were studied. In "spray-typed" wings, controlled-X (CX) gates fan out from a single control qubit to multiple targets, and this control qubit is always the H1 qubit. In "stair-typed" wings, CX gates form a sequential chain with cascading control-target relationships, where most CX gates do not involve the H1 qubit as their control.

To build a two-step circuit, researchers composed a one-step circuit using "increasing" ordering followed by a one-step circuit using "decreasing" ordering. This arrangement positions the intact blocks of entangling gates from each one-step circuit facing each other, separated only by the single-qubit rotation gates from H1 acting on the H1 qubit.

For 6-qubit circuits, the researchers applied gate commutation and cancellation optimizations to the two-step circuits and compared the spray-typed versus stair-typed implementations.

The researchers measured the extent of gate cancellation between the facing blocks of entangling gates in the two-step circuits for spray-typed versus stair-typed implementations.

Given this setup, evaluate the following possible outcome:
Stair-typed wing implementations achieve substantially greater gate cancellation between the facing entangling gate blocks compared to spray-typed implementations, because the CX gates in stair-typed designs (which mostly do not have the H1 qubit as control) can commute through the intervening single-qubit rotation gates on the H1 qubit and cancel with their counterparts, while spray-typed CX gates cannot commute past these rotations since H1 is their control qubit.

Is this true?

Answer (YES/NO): YES